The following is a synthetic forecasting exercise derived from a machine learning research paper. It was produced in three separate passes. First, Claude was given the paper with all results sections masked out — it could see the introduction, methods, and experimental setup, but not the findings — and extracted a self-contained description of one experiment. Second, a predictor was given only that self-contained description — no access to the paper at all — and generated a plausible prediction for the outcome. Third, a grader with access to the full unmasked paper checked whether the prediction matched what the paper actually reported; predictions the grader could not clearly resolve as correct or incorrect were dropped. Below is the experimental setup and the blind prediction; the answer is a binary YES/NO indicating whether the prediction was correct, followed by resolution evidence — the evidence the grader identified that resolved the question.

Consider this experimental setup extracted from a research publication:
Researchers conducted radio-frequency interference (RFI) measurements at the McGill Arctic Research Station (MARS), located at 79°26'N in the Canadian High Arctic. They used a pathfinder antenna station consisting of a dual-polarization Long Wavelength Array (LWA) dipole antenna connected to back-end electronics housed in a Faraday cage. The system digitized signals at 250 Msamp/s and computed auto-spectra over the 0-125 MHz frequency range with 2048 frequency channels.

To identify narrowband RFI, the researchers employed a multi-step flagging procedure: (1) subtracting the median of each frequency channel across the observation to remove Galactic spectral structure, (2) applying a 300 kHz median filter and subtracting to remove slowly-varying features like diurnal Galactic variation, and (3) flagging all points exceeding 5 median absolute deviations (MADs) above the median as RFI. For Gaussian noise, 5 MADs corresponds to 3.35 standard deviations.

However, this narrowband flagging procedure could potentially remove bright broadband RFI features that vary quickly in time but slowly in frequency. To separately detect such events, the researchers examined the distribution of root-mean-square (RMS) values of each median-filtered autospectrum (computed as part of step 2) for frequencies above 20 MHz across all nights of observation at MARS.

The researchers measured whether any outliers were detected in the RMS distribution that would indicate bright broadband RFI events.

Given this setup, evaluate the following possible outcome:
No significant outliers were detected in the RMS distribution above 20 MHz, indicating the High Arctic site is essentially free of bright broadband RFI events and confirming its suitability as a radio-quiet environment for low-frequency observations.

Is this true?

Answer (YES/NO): YES